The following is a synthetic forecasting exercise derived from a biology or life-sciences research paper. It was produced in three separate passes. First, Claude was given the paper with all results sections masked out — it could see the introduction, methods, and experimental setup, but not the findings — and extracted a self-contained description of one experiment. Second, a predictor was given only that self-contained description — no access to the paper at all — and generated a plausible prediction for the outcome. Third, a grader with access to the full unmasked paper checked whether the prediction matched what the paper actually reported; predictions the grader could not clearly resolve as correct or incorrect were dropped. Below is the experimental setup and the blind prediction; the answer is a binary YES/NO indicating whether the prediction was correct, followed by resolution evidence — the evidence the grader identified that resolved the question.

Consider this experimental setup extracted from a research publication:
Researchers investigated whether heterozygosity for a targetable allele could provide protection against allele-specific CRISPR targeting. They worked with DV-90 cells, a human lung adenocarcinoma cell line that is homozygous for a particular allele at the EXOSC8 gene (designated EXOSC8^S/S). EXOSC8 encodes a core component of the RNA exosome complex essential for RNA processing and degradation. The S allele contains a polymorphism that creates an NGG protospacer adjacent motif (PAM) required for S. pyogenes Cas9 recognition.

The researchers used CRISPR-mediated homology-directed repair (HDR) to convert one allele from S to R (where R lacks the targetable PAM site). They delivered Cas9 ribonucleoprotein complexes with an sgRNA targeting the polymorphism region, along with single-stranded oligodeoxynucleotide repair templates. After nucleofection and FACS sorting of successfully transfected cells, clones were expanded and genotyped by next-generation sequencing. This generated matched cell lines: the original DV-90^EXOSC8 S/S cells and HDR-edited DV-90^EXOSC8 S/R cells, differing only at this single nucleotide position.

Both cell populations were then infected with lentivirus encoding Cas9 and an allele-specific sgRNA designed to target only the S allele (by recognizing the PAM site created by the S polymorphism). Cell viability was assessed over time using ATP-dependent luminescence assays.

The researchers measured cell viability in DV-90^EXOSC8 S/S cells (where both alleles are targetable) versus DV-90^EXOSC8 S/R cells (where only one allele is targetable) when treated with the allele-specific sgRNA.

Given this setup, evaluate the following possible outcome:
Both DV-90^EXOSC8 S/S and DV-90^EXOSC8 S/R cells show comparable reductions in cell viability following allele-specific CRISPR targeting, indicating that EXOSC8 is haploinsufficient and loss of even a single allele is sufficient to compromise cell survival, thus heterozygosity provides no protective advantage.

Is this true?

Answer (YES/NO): NO